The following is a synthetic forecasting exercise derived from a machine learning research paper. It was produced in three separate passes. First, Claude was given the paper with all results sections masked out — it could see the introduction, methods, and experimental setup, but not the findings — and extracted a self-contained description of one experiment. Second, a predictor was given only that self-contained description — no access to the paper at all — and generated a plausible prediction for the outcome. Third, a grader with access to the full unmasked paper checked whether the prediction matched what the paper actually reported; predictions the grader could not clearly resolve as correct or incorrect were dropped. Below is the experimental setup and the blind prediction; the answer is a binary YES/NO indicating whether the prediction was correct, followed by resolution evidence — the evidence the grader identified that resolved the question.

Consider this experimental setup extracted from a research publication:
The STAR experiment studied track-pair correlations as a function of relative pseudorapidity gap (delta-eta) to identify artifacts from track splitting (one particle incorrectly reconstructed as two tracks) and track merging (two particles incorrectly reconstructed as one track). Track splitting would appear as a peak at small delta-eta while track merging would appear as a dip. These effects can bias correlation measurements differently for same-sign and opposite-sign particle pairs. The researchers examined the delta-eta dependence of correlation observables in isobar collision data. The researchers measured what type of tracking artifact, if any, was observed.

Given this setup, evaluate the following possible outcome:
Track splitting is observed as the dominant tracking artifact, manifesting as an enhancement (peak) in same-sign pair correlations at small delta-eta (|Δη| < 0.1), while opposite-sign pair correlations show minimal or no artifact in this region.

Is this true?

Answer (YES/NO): NO